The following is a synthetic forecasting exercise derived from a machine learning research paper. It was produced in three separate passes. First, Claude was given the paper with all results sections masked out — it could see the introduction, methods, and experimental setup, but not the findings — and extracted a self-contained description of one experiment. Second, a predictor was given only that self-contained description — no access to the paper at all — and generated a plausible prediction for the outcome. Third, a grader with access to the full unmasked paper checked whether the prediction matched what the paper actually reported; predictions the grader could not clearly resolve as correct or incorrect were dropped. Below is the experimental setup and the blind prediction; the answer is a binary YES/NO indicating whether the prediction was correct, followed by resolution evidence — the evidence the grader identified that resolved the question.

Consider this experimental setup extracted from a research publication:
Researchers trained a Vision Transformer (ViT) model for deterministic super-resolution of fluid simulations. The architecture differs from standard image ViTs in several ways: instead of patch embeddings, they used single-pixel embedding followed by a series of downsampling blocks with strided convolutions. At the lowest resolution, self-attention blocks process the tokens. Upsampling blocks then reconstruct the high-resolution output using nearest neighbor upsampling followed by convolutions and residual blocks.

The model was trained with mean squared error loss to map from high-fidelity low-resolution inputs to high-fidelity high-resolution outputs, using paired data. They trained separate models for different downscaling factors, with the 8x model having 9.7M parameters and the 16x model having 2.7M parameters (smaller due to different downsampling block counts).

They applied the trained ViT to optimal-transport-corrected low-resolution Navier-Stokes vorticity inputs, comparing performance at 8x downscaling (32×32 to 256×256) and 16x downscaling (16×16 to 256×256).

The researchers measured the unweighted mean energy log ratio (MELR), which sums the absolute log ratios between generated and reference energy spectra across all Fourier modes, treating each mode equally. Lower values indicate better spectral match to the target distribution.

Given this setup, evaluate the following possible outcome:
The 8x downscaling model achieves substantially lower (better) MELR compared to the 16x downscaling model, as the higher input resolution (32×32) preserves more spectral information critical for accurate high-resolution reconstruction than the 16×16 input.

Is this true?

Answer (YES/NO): YES